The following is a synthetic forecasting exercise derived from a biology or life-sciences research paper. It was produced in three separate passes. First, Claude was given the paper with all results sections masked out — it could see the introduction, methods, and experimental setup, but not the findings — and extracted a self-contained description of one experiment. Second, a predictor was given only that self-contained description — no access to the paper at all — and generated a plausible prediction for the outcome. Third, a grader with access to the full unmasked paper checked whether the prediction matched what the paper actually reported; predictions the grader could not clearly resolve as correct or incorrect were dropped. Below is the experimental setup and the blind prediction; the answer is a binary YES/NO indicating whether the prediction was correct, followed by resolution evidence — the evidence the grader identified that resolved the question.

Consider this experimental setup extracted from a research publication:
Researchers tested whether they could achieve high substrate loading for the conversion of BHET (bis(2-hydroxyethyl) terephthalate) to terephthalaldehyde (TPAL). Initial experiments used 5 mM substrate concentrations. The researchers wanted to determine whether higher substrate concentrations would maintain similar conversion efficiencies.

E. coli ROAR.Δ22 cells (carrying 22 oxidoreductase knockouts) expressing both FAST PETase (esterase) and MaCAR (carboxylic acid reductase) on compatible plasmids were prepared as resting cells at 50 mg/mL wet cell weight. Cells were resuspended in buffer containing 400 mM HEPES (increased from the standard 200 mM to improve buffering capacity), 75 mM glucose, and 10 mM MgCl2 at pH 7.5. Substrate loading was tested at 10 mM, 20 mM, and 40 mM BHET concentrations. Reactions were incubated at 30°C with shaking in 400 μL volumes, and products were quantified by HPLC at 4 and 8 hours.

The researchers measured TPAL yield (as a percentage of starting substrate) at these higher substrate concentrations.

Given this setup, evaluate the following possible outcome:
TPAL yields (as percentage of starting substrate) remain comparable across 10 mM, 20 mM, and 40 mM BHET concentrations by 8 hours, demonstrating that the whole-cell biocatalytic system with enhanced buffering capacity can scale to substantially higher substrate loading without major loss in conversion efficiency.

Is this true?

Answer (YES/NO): YES